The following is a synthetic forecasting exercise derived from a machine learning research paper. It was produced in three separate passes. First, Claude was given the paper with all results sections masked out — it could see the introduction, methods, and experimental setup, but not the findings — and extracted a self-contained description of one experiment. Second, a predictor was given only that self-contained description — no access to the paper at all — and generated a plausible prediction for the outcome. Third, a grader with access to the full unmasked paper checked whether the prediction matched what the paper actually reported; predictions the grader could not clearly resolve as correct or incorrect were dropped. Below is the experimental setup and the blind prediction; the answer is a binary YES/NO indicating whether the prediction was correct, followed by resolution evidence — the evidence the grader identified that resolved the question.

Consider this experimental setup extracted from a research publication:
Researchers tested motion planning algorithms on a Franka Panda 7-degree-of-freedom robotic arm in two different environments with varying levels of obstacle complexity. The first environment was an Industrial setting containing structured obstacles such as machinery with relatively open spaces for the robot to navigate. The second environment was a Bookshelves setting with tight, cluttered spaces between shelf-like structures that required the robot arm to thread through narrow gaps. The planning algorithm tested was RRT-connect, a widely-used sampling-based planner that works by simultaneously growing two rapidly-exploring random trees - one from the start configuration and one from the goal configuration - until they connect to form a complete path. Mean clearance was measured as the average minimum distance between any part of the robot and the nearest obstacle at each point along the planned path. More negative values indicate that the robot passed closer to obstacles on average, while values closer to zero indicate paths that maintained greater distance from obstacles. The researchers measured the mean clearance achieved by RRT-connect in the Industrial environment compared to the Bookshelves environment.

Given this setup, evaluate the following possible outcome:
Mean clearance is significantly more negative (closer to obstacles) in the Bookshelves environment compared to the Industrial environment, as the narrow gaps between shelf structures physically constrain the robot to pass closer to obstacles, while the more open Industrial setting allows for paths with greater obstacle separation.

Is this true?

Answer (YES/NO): YES